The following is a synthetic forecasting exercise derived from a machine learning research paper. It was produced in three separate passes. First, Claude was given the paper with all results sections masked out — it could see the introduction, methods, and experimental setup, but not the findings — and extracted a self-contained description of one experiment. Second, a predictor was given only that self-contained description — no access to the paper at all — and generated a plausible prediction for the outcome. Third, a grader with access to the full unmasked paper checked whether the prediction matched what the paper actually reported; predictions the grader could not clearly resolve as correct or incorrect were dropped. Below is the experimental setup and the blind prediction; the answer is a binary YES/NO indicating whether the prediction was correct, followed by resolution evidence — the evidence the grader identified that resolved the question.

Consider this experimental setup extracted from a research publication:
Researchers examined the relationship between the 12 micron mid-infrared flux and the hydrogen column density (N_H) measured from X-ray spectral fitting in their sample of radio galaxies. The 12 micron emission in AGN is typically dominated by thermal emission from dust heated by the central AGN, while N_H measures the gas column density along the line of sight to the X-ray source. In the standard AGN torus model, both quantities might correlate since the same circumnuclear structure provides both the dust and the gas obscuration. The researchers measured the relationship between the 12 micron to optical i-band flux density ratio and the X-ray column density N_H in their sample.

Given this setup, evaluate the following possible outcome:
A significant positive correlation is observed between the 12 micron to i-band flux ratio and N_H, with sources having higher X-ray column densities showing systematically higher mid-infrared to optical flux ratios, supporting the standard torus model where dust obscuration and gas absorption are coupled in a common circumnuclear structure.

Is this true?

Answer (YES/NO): YES